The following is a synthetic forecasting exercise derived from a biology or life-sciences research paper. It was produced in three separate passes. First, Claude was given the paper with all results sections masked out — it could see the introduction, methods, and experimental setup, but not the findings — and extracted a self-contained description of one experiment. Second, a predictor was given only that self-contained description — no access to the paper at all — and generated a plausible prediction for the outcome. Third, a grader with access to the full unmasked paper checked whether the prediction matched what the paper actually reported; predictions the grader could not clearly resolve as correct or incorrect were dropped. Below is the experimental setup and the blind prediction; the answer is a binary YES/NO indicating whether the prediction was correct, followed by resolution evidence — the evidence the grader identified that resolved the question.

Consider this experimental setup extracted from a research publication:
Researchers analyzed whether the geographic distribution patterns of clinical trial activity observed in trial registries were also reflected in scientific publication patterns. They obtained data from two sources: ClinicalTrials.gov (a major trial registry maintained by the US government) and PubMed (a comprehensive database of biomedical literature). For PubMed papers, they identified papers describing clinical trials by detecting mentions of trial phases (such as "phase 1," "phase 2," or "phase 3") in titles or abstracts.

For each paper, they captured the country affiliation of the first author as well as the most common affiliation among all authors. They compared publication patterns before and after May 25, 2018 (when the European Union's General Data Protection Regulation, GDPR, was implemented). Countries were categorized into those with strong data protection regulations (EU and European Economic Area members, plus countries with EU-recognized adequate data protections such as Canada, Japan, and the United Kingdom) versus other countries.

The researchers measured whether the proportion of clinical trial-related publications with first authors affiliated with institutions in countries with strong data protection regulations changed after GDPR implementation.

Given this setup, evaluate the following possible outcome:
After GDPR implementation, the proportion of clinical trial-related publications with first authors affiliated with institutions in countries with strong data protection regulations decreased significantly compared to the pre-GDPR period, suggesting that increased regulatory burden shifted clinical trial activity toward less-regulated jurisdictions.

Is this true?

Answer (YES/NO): NO